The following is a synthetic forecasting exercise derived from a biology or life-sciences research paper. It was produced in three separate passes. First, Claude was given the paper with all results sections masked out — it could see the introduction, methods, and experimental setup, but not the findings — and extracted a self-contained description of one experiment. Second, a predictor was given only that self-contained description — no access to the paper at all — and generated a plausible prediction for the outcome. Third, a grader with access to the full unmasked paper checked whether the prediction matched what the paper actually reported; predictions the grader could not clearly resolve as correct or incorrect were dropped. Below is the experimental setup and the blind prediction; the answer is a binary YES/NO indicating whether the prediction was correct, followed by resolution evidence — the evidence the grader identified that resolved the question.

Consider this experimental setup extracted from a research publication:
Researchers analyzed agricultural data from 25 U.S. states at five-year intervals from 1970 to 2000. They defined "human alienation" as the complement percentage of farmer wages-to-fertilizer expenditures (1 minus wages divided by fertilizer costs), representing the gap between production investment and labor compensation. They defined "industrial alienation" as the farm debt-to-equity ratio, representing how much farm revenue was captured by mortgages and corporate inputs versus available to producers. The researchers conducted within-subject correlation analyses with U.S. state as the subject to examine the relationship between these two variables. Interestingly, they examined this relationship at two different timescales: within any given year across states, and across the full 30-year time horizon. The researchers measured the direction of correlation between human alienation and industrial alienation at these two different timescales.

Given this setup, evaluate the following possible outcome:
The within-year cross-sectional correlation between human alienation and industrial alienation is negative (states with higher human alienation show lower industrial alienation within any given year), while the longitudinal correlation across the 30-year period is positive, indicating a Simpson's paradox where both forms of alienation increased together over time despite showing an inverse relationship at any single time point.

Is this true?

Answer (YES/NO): YES